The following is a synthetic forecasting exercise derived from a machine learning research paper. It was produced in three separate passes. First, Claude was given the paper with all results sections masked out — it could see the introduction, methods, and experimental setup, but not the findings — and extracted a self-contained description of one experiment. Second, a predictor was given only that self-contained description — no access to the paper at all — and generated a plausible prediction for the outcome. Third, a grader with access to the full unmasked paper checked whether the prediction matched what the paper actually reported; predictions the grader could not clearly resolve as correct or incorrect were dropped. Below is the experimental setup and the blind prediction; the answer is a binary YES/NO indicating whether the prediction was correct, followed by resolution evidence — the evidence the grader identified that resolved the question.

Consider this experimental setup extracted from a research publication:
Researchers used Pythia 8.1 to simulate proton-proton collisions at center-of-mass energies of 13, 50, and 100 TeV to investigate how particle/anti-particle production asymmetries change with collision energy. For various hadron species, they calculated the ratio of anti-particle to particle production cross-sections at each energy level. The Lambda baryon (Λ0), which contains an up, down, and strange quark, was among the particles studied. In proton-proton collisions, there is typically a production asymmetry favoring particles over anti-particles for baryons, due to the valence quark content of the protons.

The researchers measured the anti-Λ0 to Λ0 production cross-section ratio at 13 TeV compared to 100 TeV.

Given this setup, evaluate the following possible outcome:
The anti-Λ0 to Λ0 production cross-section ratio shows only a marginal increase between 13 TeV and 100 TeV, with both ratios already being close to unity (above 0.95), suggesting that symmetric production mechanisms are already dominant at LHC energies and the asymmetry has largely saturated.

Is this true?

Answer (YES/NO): NO